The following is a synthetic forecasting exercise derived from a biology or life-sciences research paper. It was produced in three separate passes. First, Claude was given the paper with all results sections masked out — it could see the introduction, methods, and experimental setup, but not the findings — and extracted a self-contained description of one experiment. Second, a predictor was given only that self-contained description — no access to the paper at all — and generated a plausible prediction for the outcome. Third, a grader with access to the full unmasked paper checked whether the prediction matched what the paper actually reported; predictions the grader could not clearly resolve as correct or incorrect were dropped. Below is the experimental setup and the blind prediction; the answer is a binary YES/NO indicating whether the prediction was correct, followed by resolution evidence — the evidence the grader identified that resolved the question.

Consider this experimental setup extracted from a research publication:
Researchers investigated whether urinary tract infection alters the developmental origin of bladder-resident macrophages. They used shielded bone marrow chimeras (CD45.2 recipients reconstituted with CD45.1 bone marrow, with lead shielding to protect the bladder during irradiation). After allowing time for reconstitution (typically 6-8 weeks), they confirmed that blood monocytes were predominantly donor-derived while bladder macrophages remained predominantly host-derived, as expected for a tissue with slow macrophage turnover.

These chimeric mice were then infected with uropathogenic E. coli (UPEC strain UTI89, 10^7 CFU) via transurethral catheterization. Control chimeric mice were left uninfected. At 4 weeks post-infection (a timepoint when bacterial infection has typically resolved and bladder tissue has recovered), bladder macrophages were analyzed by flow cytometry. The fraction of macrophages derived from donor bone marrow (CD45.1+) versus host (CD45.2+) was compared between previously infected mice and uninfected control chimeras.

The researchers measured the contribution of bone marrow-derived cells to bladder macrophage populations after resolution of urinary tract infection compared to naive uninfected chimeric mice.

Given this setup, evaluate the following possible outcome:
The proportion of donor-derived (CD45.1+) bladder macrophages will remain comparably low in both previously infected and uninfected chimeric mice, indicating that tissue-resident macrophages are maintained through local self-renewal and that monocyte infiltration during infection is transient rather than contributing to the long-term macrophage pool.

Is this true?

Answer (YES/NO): NO